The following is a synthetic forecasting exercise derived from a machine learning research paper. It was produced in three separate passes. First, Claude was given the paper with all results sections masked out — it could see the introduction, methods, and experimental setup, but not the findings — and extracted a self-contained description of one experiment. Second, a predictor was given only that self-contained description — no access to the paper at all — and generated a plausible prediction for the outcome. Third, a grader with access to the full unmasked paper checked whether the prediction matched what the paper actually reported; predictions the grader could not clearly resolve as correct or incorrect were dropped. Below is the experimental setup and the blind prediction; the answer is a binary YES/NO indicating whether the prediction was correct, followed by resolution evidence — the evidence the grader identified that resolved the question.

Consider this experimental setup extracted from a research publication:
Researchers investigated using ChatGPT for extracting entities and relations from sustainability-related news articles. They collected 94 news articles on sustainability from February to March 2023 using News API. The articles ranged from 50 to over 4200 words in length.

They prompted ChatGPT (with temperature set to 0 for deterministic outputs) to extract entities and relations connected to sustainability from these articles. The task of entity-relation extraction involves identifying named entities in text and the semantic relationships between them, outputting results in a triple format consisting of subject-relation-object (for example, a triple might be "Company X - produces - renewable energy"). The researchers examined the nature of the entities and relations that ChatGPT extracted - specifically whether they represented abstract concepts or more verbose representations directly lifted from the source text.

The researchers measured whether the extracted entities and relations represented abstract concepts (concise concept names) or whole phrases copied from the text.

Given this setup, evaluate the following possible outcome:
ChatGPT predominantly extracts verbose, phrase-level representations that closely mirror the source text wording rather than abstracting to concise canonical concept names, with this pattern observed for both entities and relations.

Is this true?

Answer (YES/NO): YES